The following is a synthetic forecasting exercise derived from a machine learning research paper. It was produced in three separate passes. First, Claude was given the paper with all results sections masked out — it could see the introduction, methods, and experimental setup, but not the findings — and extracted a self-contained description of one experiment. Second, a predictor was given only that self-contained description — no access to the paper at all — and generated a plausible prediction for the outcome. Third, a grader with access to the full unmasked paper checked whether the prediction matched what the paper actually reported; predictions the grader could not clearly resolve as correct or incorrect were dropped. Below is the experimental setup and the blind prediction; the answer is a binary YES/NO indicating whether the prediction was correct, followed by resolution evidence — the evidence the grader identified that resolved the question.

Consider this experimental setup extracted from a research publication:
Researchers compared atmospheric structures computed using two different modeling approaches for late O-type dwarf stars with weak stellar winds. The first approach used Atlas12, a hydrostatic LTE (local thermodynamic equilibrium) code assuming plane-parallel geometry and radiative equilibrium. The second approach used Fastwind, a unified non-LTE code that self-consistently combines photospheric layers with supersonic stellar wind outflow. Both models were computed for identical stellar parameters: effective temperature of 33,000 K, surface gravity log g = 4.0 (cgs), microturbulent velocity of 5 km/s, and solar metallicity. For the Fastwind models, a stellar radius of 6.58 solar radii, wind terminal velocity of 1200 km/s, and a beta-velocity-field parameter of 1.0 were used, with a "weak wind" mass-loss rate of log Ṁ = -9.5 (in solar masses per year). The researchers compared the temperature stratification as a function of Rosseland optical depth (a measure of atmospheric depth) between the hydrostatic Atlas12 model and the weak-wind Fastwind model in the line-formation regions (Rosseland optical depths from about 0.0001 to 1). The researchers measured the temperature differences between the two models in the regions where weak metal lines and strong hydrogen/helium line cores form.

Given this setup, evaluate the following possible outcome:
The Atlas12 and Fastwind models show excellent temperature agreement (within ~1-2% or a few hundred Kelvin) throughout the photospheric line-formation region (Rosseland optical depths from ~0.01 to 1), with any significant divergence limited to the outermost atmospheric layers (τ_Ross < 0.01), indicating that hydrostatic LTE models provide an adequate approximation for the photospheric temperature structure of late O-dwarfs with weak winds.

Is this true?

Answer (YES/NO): NO